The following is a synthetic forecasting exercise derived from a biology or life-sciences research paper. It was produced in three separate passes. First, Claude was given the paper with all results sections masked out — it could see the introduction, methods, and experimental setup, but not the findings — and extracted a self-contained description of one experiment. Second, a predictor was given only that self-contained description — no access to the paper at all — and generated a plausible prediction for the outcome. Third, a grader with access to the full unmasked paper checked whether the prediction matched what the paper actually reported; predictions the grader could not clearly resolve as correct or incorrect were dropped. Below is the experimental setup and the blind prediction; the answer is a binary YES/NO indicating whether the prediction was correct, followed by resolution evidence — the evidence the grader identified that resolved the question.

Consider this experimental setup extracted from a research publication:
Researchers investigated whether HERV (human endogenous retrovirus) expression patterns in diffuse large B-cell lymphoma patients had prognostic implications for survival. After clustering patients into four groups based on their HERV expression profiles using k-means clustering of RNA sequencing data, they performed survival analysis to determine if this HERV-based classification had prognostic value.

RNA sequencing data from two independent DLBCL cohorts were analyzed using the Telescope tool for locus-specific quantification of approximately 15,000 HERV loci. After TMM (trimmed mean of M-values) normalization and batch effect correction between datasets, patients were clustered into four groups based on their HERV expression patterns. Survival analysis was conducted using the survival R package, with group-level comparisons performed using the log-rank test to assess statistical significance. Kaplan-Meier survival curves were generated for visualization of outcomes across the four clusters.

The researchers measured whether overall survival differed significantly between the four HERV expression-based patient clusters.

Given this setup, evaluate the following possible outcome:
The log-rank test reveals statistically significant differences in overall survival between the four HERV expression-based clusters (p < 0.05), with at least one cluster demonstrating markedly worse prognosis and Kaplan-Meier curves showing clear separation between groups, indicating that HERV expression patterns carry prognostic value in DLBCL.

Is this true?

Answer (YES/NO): YES